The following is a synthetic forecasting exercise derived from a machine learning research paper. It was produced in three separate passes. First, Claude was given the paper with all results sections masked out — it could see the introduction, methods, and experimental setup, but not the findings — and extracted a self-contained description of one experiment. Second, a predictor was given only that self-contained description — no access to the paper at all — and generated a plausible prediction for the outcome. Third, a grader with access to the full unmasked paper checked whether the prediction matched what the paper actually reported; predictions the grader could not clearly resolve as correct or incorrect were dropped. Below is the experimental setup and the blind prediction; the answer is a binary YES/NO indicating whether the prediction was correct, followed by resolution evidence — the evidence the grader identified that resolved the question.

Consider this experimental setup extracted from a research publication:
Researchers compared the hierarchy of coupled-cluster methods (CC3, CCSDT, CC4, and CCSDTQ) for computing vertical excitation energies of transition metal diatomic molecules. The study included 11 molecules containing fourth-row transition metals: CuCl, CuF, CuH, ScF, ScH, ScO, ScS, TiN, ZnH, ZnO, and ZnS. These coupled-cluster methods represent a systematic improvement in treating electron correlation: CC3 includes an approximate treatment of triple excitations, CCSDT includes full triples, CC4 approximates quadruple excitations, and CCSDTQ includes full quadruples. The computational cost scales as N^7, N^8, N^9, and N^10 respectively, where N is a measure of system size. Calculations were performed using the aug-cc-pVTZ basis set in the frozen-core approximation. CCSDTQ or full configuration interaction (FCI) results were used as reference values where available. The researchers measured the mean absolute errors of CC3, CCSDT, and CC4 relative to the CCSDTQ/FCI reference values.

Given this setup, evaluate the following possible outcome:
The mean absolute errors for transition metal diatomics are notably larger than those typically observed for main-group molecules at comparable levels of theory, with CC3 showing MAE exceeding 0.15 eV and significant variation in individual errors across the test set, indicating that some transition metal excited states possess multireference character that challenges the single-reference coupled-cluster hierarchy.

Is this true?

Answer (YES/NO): NO